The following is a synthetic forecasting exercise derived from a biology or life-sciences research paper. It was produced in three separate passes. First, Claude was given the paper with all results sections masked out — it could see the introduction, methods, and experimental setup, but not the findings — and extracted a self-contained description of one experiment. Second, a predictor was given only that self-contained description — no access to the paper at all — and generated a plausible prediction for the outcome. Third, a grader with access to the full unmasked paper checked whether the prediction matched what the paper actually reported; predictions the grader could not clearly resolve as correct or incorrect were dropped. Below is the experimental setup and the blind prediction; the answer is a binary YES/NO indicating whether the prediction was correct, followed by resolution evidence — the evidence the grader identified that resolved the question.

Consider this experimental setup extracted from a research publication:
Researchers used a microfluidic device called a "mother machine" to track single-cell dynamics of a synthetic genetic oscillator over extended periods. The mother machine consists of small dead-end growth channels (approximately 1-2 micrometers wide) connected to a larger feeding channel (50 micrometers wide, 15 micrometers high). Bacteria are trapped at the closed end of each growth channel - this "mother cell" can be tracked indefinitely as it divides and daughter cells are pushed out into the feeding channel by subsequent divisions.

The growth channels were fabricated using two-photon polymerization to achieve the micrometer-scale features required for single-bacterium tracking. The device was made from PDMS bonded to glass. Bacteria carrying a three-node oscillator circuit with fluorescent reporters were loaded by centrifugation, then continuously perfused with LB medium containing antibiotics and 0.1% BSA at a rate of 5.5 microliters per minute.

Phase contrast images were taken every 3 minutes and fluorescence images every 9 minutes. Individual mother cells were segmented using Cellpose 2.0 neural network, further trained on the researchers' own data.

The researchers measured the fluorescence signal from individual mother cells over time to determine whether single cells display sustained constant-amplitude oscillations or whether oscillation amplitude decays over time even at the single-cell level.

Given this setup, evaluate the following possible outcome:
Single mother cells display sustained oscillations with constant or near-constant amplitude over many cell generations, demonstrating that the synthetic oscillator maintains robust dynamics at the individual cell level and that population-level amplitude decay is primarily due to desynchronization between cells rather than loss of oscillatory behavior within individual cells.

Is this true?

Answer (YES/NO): YES